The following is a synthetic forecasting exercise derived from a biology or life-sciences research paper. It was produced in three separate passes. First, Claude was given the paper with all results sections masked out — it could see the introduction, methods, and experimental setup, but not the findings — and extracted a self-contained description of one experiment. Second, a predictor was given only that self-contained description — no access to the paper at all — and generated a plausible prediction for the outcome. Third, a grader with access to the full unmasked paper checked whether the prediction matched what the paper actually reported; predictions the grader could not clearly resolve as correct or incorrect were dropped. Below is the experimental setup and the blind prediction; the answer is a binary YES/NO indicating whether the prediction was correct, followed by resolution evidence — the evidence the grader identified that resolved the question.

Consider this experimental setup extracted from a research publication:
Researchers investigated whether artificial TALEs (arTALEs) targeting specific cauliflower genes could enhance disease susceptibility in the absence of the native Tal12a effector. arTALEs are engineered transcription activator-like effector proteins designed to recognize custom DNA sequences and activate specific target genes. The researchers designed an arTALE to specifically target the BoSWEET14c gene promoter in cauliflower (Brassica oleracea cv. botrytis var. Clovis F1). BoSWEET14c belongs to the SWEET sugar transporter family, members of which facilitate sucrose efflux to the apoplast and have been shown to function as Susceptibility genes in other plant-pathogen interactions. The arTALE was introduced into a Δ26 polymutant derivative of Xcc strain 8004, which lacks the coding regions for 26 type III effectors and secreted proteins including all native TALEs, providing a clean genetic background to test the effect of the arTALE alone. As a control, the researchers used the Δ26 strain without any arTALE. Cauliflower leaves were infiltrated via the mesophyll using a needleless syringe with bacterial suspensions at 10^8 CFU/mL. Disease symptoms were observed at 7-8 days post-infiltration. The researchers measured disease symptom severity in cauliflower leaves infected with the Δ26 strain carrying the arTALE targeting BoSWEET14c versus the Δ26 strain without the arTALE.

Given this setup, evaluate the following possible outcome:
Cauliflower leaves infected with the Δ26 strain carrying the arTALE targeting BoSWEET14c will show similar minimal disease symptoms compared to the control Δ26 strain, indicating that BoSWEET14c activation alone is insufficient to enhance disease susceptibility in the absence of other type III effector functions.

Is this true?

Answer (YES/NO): NO